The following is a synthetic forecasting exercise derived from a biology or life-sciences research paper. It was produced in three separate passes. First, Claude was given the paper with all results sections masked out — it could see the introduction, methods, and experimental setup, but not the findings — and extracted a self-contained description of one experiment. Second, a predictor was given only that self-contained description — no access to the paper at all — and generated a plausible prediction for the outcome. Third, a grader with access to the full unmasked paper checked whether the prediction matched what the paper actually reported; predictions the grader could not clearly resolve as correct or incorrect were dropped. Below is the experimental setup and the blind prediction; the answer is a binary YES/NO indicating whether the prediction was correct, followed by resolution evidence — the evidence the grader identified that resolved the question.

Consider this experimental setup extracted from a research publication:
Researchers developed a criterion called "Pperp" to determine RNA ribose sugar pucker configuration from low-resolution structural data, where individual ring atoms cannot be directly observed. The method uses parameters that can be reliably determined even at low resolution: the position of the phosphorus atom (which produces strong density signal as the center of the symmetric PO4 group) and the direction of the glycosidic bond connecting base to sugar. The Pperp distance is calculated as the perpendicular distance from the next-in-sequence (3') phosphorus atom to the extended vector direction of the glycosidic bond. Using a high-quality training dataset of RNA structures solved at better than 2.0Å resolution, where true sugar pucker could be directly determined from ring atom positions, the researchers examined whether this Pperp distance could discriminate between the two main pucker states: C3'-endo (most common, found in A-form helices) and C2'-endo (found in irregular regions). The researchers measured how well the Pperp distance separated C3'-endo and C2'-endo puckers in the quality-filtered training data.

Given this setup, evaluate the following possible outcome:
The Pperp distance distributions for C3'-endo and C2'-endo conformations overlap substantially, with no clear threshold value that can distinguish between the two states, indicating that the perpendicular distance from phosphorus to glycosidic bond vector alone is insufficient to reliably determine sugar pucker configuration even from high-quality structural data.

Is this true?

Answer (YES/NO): NO